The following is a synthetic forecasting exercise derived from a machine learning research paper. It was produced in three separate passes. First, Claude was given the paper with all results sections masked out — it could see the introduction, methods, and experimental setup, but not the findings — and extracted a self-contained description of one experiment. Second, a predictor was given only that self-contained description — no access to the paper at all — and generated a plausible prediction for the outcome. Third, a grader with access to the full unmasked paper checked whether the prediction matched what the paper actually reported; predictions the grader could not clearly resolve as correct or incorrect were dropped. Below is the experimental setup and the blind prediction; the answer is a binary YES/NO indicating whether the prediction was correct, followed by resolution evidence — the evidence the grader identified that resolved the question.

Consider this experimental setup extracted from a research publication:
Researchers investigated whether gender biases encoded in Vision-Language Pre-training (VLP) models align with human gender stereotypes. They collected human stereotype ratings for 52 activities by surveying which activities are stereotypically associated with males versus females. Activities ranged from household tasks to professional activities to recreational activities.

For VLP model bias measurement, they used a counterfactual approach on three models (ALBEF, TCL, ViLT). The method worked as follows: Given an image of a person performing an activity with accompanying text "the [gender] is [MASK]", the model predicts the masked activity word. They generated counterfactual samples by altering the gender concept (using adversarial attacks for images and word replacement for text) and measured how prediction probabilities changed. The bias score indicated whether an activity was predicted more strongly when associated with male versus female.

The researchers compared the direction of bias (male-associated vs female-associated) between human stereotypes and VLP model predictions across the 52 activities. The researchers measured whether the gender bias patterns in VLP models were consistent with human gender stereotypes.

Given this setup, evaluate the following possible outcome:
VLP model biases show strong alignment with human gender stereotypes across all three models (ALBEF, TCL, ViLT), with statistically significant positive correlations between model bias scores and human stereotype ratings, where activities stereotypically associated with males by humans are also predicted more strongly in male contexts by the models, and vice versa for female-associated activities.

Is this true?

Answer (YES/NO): NO